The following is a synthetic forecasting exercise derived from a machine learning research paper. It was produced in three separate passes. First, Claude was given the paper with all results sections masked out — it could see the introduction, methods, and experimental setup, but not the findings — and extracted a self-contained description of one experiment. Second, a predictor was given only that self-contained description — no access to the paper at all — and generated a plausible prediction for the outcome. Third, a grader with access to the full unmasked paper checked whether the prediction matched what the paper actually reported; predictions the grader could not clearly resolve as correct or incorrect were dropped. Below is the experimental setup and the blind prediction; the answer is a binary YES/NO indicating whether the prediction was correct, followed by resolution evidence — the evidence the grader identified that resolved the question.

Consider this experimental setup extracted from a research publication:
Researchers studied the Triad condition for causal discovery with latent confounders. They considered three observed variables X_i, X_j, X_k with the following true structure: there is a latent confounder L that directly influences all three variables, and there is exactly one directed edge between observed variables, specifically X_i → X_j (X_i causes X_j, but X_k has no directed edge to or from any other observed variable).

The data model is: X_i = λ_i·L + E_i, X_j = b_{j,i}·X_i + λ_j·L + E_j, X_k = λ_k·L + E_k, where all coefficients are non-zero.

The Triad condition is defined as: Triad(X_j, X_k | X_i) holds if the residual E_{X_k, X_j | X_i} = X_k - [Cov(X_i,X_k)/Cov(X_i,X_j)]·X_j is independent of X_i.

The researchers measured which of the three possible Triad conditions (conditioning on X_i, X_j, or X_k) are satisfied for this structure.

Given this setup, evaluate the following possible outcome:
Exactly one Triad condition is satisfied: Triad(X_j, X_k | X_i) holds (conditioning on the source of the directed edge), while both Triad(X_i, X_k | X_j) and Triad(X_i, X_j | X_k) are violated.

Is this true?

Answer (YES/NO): NO